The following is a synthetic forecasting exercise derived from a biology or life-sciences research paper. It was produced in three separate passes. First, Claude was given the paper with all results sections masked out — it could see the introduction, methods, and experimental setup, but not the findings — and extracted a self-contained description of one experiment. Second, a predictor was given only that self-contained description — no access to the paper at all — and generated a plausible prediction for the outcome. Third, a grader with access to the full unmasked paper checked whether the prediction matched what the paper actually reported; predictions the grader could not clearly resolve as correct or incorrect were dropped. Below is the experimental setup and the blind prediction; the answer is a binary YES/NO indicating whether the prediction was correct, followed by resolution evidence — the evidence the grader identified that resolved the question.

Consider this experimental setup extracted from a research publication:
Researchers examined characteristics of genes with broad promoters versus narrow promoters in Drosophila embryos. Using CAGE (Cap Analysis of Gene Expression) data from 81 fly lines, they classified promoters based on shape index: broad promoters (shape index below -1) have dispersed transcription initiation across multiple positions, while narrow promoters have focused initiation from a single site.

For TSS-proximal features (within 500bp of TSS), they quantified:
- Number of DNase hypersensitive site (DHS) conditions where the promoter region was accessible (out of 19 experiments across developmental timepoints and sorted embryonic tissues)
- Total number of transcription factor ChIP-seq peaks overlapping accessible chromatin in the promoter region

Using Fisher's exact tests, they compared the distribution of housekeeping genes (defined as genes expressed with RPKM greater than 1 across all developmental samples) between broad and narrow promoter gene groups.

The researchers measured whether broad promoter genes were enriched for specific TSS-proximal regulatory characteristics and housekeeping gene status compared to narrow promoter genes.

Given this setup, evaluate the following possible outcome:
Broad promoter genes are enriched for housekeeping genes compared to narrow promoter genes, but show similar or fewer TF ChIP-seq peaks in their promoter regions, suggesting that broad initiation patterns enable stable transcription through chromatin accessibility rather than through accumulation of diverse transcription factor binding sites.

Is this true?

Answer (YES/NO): NO